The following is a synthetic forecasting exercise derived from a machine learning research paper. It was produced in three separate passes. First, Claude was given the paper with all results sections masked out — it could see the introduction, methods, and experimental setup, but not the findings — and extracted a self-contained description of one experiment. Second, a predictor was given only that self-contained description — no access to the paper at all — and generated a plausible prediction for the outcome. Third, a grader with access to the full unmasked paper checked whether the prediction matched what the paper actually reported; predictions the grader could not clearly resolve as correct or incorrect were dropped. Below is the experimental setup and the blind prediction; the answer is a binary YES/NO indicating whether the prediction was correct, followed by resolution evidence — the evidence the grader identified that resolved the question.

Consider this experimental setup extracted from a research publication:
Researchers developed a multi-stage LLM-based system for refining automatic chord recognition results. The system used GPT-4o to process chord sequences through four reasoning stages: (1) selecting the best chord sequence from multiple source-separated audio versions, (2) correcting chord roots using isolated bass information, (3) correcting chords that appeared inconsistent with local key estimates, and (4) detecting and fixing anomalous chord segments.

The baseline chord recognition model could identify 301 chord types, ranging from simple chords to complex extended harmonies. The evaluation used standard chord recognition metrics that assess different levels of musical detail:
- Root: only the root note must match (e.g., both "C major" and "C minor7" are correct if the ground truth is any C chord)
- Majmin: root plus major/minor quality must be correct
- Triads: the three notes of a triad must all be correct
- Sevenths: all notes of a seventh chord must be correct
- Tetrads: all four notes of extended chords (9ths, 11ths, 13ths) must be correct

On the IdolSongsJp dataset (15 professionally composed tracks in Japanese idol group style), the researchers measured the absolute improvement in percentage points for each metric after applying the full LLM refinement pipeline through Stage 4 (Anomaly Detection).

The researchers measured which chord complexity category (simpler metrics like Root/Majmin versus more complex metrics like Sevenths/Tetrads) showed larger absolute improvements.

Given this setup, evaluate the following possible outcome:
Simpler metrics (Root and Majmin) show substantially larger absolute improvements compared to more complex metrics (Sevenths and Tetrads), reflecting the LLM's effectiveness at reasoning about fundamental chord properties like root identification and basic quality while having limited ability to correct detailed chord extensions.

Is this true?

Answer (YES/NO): NO